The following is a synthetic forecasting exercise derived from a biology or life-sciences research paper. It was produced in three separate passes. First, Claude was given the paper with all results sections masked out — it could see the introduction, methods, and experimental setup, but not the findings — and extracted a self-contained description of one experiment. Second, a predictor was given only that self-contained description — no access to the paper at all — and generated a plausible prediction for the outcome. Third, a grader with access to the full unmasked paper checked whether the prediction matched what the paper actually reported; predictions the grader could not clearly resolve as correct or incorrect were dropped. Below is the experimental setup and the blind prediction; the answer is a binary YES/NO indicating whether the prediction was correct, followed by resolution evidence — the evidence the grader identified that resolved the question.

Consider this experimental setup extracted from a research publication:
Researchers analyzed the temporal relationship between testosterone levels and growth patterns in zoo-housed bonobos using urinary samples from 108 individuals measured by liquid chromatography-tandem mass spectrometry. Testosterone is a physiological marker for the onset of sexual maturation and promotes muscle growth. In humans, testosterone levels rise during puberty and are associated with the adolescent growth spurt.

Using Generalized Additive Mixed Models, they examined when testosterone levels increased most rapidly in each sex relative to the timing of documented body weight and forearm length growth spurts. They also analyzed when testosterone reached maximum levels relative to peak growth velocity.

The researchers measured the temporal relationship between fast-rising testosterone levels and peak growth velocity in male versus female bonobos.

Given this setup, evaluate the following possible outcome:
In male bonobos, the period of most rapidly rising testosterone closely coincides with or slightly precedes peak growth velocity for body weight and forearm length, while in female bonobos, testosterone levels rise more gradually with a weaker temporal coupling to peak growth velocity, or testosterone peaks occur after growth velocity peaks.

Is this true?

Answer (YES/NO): NO